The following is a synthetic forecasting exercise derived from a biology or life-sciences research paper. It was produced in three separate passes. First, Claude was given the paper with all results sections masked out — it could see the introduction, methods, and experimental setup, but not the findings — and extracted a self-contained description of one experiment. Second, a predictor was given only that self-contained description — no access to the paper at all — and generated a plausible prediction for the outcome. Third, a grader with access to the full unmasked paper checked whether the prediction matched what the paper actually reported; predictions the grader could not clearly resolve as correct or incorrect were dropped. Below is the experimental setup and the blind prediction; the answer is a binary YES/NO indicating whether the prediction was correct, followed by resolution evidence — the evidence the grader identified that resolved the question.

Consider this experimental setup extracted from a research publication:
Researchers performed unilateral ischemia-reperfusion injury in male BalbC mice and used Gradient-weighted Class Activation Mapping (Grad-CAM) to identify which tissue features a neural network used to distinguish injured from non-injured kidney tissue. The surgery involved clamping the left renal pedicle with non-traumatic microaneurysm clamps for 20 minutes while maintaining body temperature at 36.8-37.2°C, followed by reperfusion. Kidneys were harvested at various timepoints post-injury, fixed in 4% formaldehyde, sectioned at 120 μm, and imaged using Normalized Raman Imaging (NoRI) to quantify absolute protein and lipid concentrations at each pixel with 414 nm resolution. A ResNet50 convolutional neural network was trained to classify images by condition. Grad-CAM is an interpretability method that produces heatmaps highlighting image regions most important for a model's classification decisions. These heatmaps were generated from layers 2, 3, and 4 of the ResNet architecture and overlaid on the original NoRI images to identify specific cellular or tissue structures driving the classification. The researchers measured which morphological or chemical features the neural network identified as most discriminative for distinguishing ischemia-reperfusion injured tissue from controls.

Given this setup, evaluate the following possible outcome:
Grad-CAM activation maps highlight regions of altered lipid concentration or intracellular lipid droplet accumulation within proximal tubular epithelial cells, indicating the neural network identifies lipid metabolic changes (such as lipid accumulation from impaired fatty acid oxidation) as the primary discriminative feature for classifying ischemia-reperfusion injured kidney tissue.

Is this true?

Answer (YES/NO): NO